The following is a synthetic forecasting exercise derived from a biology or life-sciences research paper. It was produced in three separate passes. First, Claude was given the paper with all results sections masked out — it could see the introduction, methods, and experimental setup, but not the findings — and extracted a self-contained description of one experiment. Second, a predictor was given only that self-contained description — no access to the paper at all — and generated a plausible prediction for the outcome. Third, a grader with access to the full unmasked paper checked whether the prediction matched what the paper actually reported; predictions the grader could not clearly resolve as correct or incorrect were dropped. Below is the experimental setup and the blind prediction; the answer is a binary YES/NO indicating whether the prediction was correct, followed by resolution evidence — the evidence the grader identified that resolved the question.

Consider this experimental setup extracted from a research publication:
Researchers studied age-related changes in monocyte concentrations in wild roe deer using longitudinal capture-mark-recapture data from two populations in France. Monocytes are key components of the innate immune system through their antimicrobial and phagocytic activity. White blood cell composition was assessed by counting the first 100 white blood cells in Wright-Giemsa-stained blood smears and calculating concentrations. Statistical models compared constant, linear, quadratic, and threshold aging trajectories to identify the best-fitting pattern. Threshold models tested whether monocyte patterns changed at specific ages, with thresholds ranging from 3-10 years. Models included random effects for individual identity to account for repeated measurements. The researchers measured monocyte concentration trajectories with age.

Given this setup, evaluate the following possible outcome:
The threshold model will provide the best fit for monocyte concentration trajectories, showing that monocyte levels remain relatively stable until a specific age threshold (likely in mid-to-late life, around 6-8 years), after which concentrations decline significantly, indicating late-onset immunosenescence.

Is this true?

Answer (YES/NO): NO